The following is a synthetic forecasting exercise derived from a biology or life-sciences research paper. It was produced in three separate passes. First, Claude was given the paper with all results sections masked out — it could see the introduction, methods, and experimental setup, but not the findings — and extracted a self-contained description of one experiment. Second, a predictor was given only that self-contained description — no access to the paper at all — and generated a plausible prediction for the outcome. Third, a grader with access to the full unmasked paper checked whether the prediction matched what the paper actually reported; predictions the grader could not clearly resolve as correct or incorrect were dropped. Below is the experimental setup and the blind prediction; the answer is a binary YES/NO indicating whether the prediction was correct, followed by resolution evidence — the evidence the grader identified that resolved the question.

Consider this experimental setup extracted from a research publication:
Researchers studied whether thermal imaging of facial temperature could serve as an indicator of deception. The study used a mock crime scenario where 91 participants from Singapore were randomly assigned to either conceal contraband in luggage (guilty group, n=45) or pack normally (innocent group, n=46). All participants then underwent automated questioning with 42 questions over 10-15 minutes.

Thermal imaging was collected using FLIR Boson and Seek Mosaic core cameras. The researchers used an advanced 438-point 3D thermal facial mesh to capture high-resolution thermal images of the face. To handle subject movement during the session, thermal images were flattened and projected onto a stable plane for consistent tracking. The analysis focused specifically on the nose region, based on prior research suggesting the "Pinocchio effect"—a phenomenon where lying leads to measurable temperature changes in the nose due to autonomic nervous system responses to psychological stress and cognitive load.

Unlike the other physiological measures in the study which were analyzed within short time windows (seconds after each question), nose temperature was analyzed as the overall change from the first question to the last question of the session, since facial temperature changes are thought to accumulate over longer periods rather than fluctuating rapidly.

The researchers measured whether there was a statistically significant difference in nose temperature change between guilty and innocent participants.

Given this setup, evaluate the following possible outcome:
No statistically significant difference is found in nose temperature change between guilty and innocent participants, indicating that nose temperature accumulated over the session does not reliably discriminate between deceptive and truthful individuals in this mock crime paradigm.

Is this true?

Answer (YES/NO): YES